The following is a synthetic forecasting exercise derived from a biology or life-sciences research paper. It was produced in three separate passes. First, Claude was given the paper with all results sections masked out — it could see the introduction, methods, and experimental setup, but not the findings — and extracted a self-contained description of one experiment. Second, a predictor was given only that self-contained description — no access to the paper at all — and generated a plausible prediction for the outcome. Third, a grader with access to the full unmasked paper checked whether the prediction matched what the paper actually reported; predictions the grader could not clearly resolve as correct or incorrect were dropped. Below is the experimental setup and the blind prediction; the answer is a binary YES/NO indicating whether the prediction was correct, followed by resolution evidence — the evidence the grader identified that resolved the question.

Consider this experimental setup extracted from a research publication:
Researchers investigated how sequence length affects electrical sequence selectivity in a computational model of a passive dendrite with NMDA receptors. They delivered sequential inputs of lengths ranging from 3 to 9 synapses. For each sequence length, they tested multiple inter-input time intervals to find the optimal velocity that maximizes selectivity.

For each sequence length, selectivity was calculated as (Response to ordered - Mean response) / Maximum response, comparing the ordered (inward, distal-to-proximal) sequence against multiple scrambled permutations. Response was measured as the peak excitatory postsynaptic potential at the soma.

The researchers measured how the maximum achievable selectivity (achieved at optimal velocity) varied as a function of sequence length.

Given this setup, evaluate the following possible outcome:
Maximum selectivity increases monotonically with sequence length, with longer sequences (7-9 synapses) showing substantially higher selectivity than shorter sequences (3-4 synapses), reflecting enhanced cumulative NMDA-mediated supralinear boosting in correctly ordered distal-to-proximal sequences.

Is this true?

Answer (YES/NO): NO